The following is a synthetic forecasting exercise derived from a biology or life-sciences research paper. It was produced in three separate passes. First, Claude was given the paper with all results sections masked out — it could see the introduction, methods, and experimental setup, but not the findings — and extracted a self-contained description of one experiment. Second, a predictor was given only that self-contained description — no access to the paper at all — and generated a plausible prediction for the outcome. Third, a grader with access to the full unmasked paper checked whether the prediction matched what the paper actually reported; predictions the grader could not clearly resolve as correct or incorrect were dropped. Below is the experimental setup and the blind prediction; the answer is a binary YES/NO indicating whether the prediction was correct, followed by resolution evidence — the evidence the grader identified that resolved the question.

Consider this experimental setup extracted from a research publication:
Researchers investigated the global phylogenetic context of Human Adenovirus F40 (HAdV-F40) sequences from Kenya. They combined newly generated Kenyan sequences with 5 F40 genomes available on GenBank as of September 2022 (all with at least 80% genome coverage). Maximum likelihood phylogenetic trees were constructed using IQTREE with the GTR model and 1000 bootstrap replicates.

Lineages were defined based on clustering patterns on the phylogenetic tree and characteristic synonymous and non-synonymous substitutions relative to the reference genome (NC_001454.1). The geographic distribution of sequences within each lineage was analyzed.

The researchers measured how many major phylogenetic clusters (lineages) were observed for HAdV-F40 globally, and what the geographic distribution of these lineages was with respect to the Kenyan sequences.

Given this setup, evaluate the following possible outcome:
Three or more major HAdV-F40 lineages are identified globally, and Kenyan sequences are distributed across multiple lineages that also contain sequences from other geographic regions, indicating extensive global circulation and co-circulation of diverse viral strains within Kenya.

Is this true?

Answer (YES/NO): NO